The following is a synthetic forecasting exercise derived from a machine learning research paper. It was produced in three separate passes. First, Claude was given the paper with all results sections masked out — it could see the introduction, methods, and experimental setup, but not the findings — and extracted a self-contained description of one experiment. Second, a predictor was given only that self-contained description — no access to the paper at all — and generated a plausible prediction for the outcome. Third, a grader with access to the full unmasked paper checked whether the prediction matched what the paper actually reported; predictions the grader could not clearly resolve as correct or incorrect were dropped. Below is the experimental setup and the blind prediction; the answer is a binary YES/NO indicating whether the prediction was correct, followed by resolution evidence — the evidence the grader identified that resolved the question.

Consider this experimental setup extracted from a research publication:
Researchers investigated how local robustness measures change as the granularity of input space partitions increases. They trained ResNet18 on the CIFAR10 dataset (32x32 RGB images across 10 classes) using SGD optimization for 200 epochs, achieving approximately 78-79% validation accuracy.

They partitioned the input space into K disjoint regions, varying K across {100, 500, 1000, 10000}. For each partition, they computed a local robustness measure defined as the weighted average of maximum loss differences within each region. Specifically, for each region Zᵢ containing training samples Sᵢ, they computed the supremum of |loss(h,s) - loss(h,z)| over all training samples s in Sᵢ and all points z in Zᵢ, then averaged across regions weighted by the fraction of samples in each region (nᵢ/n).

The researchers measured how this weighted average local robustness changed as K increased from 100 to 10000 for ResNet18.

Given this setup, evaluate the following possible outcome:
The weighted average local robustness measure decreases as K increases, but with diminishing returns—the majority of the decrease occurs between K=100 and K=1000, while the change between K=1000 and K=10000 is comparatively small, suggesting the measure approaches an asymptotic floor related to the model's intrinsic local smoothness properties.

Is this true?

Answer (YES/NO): NO